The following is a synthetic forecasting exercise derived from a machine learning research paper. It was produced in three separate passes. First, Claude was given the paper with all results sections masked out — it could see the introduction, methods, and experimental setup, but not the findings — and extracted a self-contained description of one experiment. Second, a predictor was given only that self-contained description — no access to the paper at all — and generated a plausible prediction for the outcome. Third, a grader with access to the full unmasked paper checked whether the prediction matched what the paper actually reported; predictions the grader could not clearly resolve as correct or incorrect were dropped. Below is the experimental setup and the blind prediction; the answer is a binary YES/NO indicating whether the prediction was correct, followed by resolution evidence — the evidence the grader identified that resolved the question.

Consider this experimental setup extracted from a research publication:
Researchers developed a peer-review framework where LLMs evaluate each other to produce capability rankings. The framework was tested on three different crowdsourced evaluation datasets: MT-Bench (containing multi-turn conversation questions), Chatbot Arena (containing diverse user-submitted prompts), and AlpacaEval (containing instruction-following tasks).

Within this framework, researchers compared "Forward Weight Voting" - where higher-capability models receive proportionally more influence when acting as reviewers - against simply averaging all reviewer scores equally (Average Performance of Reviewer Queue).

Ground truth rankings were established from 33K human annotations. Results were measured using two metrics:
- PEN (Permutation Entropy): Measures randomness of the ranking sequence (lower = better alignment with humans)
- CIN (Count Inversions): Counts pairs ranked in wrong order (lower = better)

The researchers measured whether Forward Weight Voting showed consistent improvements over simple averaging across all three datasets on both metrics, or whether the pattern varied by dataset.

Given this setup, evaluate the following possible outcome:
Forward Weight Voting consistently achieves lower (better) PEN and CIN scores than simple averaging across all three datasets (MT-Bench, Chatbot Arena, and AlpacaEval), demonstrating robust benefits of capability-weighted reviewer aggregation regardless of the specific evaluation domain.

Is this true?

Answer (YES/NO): YES